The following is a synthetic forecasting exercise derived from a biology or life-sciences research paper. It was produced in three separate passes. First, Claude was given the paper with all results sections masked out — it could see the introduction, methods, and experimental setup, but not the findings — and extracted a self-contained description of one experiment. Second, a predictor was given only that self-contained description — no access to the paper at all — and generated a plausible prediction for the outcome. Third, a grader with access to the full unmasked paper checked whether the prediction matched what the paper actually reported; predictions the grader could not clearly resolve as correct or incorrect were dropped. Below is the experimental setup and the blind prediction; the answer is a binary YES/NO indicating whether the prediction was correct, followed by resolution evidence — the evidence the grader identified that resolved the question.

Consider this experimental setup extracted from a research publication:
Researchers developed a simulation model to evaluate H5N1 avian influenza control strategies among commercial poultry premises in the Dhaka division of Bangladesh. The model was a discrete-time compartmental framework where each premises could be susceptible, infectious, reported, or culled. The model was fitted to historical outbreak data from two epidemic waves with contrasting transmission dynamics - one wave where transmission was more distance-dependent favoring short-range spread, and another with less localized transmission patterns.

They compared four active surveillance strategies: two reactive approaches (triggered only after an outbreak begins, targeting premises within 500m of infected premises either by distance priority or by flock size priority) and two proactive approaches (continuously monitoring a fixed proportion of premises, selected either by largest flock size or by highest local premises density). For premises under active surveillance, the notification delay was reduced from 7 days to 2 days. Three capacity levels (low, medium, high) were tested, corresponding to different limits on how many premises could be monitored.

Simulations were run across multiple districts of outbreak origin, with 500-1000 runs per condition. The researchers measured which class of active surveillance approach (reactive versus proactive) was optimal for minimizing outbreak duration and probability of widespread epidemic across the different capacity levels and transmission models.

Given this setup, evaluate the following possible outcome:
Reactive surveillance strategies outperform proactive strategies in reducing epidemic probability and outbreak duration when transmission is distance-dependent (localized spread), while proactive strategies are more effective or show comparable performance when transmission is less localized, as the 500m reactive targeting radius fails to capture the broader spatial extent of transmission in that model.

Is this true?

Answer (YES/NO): NO